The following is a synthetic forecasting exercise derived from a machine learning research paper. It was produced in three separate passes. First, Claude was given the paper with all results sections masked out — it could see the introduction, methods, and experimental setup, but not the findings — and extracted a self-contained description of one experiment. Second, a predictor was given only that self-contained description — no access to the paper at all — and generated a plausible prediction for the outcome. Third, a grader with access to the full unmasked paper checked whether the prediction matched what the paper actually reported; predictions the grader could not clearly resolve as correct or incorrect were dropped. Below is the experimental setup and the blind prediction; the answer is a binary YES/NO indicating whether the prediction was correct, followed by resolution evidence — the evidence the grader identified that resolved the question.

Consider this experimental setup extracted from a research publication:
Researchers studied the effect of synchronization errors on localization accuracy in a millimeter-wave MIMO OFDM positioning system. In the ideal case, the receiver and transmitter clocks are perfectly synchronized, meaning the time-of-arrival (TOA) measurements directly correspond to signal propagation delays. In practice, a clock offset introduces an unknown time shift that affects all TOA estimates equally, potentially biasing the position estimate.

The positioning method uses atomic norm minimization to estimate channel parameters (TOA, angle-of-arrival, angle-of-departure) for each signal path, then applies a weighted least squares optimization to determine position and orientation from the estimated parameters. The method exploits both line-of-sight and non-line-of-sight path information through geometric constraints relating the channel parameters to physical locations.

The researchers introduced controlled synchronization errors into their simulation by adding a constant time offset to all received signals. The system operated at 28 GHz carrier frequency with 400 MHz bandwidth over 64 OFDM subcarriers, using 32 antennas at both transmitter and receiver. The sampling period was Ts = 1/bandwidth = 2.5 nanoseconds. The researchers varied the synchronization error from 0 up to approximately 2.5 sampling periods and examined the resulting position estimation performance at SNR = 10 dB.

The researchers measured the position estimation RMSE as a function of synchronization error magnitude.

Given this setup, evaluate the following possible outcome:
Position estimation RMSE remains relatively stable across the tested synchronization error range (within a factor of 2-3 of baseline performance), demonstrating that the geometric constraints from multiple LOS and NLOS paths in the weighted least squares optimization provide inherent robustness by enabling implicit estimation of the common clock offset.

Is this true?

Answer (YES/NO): NO